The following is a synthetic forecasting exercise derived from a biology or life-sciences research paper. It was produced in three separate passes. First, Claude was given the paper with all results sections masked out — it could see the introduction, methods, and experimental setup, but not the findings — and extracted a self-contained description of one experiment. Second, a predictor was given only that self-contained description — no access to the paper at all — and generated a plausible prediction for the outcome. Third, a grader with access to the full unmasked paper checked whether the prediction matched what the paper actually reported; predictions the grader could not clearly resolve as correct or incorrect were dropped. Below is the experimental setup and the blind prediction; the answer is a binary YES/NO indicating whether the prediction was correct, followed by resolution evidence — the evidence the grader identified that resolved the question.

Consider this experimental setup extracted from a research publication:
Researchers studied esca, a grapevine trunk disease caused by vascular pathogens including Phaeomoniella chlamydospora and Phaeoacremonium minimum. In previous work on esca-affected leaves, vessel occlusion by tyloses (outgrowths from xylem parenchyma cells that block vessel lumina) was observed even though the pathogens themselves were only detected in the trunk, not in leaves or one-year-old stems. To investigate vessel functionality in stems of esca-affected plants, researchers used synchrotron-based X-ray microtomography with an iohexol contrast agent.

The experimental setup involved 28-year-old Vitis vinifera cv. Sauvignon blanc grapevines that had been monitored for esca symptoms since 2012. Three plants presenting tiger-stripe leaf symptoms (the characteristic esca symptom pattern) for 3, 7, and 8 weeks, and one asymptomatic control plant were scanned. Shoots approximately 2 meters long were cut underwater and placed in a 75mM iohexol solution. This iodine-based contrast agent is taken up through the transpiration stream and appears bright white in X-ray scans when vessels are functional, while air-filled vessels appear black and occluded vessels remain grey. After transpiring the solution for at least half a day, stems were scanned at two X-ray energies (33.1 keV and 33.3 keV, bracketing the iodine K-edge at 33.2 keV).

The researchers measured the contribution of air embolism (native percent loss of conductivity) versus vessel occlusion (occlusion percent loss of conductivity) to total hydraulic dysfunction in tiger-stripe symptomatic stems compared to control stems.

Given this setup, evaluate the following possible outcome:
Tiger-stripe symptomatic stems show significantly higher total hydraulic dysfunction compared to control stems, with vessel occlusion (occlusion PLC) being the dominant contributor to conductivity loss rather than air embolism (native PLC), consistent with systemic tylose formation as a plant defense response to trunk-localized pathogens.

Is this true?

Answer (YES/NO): NO